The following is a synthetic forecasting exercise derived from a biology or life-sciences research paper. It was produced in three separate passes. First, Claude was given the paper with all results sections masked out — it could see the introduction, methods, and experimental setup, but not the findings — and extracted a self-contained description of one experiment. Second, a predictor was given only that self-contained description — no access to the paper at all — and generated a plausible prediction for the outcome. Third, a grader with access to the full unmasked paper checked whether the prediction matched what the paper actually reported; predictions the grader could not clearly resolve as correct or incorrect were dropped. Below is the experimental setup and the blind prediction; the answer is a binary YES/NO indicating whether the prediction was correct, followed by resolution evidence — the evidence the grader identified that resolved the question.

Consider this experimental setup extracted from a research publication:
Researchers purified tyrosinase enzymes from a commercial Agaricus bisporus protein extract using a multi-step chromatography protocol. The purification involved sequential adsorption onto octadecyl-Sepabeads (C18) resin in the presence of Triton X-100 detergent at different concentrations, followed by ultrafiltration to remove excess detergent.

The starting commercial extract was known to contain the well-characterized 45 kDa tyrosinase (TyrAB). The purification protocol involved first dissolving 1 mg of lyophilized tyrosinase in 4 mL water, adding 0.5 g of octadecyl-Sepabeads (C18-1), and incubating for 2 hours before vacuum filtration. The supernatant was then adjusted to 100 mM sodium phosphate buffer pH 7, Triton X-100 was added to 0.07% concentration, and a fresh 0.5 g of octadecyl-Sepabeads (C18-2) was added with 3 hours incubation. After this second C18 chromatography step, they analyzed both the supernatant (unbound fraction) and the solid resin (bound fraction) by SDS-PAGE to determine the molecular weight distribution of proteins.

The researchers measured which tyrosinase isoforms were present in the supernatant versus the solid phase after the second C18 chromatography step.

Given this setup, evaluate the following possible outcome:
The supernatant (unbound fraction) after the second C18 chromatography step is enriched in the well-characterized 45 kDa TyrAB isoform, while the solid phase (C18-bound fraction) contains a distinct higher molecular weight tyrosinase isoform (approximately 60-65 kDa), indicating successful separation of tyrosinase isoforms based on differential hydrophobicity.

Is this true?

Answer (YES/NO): NO